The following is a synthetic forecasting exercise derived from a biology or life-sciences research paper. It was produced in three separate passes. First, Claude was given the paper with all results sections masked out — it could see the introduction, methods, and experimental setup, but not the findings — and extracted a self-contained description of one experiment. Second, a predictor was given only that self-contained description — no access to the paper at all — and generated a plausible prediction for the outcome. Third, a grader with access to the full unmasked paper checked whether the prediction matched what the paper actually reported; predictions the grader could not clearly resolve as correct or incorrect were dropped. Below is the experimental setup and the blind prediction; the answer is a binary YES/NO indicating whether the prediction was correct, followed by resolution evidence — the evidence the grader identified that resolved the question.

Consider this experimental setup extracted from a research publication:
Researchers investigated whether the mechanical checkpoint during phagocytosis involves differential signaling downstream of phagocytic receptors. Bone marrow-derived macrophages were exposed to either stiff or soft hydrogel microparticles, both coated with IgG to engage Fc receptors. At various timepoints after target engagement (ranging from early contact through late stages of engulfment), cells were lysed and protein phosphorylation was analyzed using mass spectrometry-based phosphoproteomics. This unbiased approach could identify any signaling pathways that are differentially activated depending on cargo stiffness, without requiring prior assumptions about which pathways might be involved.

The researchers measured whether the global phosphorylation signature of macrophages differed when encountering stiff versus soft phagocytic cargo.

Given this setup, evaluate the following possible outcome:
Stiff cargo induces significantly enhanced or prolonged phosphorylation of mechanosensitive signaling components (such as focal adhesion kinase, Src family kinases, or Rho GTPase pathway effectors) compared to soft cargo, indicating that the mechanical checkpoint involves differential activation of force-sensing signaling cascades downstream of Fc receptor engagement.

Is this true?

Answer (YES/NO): YES